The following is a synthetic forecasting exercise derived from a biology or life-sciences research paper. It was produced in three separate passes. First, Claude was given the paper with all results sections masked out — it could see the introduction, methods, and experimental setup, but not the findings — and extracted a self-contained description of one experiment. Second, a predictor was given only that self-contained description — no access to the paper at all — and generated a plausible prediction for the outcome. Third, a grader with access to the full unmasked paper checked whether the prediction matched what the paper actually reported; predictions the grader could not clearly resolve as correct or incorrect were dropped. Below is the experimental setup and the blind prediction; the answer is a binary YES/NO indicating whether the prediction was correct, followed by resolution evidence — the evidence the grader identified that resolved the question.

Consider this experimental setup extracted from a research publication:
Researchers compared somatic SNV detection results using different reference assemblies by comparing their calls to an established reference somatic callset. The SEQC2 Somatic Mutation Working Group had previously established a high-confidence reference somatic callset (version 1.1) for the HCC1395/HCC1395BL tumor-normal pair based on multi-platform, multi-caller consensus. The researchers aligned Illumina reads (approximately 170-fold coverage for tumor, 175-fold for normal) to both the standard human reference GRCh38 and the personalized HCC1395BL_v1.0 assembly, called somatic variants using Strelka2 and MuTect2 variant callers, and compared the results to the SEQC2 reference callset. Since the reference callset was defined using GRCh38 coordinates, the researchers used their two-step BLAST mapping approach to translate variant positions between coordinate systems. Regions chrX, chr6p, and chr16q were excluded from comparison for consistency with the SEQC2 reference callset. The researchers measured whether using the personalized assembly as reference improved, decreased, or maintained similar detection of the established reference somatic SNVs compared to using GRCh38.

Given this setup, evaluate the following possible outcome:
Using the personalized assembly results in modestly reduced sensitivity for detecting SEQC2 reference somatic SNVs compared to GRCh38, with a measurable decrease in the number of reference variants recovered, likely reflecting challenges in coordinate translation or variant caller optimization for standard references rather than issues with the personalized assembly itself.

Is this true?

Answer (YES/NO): NO